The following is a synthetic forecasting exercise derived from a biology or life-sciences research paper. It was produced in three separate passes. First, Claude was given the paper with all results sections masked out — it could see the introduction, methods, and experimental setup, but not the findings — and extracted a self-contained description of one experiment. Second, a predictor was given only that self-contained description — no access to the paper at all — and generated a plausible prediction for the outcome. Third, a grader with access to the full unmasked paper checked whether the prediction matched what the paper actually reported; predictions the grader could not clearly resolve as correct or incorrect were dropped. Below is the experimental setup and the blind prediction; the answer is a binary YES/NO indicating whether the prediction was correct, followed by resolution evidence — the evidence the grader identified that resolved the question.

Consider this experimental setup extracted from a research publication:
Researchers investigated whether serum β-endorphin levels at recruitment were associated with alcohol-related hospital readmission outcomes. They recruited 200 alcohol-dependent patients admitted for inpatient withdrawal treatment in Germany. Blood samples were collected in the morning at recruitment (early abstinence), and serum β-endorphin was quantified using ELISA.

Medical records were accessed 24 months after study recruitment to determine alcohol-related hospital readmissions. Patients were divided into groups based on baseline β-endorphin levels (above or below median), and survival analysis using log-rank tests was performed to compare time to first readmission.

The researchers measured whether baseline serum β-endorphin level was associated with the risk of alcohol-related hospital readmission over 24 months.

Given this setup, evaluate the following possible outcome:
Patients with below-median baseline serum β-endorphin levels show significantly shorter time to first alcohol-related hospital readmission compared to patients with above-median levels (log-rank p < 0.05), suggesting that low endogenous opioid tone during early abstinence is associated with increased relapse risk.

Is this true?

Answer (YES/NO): NO